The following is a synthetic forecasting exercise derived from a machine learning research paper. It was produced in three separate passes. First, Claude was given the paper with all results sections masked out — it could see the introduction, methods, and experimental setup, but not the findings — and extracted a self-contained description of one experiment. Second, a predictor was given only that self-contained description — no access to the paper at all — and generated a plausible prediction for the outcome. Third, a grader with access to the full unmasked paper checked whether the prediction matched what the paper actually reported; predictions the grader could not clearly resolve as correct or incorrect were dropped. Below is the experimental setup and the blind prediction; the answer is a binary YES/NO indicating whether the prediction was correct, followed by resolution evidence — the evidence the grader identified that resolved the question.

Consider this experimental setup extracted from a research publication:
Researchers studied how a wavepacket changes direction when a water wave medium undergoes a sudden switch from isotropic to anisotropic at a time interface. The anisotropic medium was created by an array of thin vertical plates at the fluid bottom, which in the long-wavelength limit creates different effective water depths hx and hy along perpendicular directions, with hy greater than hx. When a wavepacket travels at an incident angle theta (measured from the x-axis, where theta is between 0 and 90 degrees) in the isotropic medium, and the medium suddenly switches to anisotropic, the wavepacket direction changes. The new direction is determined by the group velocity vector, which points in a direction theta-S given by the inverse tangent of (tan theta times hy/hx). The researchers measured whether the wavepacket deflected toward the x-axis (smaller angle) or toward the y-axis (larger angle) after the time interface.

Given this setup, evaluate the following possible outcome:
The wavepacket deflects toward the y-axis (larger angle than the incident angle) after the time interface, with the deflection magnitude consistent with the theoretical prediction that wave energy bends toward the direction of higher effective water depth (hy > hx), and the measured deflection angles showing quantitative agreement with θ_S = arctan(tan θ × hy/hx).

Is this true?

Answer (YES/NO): YES